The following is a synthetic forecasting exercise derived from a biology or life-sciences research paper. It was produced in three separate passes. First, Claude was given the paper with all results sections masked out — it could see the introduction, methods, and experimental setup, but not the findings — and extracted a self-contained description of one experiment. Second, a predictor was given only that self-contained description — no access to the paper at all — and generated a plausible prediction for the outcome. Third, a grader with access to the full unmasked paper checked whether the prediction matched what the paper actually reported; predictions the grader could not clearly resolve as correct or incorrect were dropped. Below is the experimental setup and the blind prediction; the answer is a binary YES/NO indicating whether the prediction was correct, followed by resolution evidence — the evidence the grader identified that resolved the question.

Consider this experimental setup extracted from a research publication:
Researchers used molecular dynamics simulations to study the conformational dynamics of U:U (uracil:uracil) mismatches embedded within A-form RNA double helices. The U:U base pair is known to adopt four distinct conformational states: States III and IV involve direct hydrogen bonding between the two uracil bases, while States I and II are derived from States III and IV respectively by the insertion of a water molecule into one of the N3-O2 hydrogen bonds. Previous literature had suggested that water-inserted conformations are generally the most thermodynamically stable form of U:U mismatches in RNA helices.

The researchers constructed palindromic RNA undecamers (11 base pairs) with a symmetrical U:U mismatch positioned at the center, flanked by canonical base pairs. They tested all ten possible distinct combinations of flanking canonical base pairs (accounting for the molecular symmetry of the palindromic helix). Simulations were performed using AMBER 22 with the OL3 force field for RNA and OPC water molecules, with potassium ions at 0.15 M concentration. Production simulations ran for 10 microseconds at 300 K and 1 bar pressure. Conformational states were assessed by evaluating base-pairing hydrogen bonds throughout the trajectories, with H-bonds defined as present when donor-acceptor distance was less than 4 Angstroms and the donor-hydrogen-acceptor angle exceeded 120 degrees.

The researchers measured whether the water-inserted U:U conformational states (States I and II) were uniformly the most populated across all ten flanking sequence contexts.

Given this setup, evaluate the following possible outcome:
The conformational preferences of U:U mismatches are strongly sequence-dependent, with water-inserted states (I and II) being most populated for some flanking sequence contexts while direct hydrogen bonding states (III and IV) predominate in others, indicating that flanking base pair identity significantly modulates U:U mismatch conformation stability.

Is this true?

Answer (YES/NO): YES